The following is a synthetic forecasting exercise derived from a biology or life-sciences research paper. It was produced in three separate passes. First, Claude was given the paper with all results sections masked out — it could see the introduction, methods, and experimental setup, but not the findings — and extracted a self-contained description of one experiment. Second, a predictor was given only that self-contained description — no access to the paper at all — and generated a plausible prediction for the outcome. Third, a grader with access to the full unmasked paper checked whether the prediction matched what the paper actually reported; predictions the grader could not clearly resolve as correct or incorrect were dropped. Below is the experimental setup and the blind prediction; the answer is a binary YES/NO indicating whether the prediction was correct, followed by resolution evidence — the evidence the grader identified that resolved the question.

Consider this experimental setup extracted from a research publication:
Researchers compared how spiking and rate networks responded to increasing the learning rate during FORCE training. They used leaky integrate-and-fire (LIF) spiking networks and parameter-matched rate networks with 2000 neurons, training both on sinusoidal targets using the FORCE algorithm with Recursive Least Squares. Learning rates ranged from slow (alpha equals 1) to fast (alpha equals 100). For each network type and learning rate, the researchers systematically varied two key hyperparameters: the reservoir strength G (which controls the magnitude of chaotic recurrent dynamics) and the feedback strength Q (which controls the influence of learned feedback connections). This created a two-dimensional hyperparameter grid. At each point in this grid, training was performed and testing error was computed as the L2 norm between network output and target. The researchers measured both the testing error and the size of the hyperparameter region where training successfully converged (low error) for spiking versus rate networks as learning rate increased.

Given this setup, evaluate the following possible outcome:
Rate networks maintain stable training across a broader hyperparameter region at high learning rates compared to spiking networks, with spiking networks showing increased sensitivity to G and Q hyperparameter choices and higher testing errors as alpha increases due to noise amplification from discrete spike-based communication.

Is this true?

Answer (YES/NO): NO